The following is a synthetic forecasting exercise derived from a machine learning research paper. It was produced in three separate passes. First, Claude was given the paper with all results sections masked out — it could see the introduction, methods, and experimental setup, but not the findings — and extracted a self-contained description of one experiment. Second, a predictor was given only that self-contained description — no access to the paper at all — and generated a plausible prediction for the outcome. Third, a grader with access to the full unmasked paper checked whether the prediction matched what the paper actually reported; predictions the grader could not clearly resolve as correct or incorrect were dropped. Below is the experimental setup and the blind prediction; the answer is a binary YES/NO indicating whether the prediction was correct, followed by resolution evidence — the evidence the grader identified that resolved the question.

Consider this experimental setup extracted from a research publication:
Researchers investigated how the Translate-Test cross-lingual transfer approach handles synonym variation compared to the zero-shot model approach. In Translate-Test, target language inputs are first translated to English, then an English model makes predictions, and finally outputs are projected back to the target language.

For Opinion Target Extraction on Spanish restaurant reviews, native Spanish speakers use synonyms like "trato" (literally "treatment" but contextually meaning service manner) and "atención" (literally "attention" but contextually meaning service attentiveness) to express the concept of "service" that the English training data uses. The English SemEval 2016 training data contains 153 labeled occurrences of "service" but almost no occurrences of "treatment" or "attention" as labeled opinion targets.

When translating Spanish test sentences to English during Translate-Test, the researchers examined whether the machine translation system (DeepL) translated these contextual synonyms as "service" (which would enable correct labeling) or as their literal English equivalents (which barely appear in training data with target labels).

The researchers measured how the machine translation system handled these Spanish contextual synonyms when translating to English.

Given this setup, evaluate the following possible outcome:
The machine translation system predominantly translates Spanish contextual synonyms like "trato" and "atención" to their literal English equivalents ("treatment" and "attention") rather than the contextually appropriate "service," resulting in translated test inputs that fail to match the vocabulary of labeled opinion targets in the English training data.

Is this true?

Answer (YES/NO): YES